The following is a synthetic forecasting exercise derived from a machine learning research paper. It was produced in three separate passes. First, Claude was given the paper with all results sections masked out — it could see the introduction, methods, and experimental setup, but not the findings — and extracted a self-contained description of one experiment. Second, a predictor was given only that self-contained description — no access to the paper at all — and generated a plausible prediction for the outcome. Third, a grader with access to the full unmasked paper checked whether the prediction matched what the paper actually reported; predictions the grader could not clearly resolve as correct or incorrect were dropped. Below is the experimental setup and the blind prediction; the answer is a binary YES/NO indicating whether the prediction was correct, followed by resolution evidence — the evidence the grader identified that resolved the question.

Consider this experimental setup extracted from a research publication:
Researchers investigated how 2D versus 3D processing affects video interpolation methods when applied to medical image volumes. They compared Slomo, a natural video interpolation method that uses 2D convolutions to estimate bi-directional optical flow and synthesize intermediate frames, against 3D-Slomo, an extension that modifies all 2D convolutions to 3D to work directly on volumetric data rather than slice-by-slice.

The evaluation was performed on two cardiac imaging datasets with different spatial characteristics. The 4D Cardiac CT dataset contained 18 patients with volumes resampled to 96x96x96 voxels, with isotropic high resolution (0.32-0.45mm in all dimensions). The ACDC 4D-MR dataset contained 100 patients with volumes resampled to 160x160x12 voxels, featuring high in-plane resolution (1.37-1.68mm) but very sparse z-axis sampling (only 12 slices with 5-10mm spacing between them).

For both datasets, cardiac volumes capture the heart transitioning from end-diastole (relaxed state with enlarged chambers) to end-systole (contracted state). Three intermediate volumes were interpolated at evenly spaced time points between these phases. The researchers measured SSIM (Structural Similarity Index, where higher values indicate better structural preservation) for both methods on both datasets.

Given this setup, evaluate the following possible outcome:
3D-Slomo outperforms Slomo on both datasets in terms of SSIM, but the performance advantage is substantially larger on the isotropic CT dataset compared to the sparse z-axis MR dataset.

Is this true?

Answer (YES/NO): NO